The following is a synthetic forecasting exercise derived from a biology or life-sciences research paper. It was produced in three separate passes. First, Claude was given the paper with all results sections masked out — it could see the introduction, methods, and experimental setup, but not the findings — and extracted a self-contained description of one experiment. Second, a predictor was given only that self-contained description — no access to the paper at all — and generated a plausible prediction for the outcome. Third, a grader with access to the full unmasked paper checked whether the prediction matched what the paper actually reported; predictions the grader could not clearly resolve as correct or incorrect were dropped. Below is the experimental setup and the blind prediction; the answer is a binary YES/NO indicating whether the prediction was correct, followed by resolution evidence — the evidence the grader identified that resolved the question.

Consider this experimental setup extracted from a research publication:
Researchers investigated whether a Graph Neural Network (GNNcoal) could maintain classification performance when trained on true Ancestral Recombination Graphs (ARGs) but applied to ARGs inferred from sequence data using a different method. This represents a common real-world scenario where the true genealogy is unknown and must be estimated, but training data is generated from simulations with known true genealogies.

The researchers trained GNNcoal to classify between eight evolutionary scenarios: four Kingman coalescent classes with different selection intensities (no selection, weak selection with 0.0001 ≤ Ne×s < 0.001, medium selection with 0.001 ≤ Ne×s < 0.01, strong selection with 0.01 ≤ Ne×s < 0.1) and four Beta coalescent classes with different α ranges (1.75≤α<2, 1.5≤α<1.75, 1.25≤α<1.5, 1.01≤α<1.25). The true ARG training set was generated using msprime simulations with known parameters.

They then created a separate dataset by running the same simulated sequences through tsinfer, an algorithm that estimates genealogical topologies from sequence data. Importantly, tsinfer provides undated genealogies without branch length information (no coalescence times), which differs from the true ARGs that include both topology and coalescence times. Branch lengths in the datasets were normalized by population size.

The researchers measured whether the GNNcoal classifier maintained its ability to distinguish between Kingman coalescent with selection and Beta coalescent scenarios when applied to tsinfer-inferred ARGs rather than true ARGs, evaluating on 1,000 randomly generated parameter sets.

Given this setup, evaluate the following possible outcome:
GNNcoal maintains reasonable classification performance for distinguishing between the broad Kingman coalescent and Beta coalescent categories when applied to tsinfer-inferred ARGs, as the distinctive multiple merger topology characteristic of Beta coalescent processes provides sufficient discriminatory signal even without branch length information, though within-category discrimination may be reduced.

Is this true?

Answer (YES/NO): NO